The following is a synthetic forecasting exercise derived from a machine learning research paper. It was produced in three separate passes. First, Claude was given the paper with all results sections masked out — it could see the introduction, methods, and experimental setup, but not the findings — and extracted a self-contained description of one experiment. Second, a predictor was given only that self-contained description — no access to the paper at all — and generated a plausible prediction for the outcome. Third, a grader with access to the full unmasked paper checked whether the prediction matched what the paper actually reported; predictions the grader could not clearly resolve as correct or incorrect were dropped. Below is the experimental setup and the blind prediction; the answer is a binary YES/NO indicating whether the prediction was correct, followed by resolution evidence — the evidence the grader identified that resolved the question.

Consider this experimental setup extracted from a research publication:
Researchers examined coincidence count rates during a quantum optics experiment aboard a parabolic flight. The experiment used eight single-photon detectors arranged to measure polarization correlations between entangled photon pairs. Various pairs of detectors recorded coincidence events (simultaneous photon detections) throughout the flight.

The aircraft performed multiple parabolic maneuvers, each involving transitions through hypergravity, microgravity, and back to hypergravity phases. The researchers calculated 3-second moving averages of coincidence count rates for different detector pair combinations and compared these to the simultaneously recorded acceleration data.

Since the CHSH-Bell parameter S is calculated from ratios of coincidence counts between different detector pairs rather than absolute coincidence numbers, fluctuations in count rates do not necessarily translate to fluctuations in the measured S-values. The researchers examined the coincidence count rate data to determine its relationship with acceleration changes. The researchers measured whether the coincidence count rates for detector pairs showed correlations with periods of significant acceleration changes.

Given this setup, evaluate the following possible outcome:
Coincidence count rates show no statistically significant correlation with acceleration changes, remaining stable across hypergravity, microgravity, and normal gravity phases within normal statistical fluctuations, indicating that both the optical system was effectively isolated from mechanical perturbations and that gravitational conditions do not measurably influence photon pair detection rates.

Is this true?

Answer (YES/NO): NO